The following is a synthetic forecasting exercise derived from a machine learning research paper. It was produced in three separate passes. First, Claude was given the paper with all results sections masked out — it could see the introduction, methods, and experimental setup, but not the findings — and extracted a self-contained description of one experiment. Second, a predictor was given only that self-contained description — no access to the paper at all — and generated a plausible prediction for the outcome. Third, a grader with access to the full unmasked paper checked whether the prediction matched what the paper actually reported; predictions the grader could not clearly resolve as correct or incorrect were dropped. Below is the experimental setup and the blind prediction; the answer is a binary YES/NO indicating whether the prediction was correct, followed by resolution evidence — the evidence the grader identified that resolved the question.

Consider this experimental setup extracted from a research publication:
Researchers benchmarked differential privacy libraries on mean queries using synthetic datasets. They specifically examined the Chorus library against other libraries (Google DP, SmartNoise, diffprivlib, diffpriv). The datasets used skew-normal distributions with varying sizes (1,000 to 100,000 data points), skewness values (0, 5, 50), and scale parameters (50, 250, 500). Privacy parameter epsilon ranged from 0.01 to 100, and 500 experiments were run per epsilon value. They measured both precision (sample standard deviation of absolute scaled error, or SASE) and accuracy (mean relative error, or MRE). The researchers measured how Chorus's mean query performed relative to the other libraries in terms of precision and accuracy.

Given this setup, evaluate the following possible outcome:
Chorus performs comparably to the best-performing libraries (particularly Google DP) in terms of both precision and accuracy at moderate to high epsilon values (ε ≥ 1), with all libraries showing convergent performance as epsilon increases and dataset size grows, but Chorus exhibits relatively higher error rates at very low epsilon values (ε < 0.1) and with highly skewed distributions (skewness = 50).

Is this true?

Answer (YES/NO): NO